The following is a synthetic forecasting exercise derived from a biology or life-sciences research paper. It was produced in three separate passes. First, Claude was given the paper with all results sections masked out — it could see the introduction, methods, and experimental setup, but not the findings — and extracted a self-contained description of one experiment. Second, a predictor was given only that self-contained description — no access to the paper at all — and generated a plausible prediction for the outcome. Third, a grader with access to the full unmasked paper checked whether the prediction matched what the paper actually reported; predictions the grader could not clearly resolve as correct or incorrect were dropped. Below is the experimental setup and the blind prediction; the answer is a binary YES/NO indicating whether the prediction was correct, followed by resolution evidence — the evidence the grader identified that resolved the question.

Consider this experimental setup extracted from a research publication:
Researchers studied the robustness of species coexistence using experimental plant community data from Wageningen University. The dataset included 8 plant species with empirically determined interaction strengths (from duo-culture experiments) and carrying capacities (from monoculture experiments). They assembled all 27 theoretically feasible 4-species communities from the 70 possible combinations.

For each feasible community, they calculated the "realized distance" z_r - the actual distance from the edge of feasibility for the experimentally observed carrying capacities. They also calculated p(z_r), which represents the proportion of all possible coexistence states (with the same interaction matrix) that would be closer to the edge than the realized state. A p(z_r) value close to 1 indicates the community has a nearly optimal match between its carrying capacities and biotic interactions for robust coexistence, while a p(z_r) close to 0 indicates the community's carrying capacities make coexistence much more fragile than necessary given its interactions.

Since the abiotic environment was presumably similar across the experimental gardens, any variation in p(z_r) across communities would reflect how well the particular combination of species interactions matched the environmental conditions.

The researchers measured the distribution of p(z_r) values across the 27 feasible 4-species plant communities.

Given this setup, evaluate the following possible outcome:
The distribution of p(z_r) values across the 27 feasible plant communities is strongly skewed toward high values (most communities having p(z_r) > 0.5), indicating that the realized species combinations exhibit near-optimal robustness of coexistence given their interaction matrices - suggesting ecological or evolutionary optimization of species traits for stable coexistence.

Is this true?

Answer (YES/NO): NO